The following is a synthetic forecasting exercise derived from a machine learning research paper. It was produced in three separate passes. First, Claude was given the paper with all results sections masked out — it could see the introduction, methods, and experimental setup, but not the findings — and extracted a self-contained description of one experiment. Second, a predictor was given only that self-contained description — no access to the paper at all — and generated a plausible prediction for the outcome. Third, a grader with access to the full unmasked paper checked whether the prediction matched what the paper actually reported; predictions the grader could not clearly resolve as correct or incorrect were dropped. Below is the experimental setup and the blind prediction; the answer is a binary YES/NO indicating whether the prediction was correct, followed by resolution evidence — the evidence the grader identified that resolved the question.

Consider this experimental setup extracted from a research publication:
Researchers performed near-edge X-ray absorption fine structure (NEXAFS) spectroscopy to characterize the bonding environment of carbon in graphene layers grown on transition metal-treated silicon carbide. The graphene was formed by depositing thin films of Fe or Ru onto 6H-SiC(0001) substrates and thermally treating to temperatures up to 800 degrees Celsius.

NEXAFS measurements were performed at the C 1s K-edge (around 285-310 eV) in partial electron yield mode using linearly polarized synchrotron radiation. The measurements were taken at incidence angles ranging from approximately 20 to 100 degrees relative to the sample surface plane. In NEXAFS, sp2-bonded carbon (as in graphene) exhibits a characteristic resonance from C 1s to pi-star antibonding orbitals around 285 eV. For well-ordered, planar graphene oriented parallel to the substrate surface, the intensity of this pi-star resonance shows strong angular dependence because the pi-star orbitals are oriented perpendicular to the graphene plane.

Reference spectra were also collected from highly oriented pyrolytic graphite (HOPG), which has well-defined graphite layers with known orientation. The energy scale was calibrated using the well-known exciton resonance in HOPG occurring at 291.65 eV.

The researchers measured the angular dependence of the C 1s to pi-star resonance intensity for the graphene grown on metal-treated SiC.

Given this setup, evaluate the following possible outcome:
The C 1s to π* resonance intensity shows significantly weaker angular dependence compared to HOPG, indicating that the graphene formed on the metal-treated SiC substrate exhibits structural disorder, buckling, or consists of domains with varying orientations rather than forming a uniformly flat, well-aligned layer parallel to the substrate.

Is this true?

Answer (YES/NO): NO